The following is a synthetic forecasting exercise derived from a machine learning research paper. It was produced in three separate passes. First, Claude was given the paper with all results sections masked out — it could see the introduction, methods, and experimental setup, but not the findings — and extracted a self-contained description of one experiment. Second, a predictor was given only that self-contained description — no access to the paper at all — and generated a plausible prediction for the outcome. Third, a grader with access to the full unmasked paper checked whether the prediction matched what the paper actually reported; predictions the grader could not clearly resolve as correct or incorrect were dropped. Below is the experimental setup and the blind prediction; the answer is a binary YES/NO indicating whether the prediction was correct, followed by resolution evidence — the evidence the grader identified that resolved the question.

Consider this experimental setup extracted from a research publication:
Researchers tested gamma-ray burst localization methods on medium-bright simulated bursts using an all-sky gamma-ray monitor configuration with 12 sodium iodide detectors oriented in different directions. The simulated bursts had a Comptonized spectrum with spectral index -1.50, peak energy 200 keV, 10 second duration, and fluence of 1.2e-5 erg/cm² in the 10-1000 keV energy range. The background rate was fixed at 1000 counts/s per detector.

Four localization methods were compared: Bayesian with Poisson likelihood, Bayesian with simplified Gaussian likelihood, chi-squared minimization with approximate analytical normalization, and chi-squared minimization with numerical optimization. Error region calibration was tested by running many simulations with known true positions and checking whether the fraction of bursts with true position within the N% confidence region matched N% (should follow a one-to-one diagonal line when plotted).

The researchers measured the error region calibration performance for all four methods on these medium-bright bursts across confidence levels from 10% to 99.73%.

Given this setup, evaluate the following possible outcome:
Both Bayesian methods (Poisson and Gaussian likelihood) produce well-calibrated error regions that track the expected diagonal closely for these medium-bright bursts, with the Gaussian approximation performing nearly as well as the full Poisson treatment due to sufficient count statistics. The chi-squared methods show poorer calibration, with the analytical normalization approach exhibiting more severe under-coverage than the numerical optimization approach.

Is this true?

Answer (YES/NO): NO